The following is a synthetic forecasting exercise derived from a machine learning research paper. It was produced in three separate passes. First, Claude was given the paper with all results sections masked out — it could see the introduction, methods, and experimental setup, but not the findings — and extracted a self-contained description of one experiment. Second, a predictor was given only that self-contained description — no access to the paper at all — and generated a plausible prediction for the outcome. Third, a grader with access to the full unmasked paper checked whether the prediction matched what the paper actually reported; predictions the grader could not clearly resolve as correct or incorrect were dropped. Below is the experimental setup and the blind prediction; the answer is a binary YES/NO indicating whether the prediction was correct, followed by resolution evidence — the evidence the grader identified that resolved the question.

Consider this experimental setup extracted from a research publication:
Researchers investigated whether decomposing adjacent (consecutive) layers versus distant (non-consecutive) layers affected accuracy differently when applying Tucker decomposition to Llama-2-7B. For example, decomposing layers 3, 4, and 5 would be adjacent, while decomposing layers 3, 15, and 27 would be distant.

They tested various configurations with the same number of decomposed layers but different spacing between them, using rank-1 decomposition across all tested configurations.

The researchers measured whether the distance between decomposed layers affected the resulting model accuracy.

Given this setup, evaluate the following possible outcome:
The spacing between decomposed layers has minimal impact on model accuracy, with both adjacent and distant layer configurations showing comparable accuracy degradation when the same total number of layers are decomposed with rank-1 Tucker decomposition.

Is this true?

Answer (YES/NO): NO